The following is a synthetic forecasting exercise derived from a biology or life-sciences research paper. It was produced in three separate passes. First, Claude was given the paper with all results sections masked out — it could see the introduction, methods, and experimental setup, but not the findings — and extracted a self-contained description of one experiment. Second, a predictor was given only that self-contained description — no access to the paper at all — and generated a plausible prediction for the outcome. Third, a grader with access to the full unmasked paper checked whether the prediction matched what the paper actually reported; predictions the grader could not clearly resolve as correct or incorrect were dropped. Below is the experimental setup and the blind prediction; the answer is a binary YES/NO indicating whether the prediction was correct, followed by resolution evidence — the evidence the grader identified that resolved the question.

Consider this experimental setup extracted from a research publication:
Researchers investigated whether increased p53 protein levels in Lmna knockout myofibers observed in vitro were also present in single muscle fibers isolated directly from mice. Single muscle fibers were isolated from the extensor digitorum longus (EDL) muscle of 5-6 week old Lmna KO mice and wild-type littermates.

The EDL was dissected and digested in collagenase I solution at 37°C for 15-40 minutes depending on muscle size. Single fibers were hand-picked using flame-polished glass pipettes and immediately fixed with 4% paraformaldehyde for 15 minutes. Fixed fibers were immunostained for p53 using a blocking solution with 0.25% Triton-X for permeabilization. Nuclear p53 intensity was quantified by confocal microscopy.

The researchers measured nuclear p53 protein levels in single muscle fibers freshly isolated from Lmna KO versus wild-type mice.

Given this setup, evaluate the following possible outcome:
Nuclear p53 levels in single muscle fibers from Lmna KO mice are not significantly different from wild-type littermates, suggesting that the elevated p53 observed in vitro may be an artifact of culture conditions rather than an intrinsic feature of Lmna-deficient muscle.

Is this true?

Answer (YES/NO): NO